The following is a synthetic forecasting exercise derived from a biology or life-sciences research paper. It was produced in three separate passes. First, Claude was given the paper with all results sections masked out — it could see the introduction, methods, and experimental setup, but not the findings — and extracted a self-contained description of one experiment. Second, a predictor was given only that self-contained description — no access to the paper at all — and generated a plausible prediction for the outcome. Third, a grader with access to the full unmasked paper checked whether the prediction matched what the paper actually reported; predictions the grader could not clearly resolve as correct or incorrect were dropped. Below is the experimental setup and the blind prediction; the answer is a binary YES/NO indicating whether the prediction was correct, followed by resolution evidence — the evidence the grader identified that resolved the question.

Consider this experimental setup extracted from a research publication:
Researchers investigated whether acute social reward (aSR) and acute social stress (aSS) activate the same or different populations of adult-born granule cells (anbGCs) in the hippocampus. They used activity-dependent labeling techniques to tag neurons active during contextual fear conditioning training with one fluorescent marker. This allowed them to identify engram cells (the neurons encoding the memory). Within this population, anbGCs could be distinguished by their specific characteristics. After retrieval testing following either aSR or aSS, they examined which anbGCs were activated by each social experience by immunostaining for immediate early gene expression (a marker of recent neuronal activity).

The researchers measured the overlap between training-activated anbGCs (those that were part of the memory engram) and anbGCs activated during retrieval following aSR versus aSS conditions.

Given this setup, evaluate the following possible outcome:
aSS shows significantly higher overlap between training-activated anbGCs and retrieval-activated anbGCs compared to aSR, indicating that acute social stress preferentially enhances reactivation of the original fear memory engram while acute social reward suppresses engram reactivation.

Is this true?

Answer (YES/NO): NO